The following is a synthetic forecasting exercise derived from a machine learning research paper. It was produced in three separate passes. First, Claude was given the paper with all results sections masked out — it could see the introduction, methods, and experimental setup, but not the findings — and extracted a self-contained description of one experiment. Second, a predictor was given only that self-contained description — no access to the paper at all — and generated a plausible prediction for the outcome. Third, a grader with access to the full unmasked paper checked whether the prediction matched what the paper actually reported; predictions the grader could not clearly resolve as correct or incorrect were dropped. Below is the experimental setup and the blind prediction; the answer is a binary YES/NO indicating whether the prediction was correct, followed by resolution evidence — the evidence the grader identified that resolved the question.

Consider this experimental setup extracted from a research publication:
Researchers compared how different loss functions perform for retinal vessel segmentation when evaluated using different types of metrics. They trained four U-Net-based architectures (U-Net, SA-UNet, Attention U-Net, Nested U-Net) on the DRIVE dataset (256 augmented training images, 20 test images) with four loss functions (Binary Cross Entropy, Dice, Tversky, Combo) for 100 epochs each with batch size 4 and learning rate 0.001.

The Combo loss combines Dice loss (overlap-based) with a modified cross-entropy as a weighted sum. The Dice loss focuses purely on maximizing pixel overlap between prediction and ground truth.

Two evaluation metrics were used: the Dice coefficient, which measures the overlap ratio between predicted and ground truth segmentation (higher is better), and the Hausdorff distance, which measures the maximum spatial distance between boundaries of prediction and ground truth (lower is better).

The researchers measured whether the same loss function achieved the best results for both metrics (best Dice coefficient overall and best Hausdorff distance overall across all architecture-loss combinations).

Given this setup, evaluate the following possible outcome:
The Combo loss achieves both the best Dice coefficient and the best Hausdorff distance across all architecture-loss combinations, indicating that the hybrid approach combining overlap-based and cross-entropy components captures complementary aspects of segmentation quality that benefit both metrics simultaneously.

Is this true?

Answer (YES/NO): NO